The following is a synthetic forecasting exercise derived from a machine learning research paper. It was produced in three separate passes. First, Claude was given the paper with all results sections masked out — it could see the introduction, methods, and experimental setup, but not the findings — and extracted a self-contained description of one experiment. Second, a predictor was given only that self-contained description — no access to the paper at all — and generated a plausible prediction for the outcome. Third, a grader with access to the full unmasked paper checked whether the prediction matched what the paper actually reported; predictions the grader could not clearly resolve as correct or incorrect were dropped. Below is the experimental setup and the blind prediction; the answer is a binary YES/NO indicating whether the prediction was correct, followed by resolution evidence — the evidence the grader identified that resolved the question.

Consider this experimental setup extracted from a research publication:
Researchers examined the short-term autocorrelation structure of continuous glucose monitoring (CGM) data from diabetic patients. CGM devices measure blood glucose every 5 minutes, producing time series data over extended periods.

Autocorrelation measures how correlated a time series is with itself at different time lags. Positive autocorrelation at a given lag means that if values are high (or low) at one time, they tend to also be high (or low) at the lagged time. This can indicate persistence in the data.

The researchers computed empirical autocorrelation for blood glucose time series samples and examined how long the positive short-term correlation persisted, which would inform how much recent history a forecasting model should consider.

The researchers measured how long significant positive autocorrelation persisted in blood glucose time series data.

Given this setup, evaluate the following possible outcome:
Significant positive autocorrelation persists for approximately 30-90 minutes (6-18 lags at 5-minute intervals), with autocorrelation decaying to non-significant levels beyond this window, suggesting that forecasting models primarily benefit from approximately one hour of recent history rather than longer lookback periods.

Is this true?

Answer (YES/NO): NO